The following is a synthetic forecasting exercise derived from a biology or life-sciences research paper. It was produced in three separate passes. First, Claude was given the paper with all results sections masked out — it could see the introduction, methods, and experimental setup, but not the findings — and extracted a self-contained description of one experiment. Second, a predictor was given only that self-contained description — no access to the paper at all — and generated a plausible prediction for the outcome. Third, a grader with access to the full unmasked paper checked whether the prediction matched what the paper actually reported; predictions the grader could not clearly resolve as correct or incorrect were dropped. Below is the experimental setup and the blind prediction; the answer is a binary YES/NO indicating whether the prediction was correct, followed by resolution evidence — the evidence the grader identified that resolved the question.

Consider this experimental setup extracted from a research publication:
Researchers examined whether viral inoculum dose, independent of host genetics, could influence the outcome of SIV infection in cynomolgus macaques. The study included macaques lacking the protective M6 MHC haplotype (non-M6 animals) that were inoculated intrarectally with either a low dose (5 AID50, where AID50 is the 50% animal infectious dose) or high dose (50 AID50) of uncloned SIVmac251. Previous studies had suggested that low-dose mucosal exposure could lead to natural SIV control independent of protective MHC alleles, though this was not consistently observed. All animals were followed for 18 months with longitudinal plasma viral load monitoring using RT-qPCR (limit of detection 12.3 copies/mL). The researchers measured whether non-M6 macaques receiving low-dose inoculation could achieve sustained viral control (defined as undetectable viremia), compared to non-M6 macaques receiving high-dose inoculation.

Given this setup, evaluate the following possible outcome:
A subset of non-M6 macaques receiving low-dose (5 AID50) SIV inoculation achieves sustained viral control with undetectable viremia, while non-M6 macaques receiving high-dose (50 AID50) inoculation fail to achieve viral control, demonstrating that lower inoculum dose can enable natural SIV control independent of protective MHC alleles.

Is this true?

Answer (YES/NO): NO